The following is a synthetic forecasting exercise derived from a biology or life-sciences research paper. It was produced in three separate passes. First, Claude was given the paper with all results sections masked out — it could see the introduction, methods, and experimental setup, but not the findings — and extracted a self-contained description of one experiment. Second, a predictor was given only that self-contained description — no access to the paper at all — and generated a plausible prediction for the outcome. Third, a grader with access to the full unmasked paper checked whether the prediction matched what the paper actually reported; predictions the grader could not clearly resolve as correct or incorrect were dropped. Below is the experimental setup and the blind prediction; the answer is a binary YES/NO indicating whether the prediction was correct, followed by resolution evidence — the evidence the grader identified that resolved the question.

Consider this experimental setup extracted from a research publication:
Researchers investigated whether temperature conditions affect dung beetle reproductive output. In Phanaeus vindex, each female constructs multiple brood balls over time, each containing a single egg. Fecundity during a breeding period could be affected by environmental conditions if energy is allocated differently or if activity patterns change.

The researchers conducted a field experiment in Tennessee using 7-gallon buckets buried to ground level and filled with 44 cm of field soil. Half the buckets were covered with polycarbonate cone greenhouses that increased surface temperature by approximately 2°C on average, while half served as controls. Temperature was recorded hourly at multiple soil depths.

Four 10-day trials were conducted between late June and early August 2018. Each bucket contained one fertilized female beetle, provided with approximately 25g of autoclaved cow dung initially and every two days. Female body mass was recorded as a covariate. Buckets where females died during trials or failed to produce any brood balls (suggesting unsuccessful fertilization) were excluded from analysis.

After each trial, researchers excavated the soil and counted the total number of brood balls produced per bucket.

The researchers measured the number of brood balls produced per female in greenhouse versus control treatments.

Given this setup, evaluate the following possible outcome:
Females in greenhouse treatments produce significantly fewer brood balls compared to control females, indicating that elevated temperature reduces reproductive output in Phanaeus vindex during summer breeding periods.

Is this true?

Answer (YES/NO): NO